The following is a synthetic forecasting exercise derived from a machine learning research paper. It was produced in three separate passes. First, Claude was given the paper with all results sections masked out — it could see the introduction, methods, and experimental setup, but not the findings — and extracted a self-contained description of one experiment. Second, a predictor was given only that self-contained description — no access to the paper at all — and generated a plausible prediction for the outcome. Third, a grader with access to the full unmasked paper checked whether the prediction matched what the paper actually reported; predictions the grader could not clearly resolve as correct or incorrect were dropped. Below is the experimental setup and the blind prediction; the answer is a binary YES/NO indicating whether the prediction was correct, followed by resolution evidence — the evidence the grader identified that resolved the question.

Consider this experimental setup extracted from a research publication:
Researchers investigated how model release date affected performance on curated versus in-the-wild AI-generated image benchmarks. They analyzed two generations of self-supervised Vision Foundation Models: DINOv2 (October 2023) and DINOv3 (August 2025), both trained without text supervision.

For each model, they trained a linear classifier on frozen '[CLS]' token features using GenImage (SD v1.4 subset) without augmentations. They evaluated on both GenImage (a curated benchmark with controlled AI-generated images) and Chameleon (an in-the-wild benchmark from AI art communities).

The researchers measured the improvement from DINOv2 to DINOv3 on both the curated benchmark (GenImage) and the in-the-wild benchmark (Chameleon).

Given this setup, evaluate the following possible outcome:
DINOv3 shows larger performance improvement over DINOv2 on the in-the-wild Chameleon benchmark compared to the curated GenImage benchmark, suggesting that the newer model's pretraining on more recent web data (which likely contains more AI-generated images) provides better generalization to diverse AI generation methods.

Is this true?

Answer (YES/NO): YES